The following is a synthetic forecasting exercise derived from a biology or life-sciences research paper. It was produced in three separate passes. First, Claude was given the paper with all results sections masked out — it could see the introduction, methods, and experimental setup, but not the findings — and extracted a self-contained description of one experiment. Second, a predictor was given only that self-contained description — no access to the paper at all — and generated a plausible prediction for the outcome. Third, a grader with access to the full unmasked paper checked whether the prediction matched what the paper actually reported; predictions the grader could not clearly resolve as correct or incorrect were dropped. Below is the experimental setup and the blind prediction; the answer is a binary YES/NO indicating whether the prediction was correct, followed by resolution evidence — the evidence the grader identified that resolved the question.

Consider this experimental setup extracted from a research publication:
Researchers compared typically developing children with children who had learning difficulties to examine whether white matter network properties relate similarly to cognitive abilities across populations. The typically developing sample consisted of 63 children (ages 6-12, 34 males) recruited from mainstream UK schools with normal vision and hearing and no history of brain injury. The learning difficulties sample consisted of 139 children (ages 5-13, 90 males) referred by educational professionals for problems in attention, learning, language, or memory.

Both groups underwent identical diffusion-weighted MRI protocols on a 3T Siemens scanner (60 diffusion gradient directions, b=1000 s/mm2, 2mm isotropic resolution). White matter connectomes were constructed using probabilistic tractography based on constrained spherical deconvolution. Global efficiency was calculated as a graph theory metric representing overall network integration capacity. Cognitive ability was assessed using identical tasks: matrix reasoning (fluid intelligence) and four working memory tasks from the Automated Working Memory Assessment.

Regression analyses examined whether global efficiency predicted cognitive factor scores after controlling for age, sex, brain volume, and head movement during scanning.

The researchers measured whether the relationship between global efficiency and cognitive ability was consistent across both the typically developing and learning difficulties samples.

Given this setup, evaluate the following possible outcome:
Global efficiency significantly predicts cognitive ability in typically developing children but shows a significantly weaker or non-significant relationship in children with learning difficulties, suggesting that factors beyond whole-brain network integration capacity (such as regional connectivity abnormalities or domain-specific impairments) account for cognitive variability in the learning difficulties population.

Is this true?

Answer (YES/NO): NO